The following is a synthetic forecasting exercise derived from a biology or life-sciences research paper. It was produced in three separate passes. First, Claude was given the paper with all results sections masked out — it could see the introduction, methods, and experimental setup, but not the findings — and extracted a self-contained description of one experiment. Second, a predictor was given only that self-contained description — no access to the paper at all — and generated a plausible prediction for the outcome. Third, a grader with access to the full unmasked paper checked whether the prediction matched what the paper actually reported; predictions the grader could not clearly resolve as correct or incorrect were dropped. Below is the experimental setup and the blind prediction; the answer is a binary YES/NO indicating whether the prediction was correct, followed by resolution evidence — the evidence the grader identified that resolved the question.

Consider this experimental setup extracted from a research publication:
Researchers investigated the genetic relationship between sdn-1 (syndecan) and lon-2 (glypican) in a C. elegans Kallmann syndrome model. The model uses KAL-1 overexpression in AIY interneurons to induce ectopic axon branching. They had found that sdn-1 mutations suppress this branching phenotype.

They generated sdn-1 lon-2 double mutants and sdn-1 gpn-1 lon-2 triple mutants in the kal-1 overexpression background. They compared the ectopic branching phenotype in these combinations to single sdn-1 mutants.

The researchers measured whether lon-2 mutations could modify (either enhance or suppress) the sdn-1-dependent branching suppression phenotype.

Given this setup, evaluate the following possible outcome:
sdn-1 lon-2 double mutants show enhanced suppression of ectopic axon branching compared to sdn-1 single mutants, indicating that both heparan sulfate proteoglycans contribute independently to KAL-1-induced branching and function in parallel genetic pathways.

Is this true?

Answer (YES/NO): NO